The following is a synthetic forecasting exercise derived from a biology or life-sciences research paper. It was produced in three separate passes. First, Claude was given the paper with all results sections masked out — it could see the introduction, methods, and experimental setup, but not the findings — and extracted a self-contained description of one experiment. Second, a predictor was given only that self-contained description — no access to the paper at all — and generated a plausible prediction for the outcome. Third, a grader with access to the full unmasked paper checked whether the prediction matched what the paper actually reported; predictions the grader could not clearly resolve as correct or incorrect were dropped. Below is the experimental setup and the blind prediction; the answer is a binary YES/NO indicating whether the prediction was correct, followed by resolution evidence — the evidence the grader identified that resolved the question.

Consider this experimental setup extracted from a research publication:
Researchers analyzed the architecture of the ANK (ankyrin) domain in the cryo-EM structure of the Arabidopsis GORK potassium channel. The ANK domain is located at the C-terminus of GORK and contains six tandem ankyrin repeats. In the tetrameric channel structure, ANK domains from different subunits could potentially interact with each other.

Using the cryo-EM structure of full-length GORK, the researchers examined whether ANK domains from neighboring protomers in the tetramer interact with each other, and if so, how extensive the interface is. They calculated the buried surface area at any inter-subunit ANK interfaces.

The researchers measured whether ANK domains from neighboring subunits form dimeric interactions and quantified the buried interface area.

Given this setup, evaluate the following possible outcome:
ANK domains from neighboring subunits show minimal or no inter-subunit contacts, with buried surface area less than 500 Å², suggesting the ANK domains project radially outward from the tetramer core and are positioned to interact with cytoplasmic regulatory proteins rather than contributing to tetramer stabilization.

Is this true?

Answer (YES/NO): NO